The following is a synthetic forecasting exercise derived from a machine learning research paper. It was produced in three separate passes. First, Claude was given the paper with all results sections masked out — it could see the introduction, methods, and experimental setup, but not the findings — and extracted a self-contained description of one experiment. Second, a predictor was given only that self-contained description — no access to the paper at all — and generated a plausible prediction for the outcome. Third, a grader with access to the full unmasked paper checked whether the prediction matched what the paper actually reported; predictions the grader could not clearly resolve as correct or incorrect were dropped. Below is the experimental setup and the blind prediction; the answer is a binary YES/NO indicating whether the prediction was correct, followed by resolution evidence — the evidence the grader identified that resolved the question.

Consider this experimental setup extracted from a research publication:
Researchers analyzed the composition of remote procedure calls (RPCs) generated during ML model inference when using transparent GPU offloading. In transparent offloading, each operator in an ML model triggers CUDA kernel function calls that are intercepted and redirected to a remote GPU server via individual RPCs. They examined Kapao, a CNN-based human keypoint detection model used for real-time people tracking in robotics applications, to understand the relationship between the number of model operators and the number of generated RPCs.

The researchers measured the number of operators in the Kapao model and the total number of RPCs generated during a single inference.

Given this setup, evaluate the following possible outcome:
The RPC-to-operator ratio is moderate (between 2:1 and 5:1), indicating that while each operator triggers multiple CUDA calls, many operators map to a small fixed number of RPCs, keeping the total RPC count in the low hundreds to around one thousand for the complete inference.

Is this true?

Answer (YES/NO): NO